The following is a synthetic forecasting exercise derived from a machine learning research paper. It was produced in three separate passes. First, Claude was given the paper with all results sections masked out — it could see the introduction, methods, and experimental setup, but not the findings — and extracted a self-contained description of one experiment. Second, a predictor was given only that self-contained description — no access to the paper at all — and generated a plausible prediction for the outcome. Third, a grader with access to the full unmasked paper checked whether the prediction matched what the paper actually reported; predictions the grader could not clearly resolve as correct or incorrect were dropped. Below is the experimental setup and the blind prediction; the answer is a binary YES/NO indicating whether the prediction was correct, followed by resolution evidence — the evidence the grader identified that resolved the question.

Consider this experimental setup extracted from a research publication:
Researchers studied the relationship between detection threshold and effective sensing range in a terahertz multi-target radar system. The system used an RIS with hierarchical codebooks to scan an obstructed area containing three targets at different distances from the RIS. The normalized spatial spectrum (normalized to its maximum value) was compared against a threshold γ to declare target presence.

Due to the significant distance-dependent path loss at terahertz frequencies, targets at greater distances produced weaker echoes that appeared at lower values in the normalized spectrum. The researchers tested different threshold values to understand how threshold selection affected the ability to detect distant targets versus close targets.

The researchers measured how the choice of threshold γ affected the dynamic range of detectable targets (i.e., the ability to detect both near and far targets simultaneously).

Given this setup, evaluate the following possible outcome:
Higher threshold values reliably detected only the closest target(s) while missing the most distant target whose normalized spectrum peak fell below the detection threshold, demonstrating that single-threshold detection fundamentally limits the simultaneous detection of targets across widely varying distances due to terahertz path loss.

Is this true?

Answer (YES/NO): YES